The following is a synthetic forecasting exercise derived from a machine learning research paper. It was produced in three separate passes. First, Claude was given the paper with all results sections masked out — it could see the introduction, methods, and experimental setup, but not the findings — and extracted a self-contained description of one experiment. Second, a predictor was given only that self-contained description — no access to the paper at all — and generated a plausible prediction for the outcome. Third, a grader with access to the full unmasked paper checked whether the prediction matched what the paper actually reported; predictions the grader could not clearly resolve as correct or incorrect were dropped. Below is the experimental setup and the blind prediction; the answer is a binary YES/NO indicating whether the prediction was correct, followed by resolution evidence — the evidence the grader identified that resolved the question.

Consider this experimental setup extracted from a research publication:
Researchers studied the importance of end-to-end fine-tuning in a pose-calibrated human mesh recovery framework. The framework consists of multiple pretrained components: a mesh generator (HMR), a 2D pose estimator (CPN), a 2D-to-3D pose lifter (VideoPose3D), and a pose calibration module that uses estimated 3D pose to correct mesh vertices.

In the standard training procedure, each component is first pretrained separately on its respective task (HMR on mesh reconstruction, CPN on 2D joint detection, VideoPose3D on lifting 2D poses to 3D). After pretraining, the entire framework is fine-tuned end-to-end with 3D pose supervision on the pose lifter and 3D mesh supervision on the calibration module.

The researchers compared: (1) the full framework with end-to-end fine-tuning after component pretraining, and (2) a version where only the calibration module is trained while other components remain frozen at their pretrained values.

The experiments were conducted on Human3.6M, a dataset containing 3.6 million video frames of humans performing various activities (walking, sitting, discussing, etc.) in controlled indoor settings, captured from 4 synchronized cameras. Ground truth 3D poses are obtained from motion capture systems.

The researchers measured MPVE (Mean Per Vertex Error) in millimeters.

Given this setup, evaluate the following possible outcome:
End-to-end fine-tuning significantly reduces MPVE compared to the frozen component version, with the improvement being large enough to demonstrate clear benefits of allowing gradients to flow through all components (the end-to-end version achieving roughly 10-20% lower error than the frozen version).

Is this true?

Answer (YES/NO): NO